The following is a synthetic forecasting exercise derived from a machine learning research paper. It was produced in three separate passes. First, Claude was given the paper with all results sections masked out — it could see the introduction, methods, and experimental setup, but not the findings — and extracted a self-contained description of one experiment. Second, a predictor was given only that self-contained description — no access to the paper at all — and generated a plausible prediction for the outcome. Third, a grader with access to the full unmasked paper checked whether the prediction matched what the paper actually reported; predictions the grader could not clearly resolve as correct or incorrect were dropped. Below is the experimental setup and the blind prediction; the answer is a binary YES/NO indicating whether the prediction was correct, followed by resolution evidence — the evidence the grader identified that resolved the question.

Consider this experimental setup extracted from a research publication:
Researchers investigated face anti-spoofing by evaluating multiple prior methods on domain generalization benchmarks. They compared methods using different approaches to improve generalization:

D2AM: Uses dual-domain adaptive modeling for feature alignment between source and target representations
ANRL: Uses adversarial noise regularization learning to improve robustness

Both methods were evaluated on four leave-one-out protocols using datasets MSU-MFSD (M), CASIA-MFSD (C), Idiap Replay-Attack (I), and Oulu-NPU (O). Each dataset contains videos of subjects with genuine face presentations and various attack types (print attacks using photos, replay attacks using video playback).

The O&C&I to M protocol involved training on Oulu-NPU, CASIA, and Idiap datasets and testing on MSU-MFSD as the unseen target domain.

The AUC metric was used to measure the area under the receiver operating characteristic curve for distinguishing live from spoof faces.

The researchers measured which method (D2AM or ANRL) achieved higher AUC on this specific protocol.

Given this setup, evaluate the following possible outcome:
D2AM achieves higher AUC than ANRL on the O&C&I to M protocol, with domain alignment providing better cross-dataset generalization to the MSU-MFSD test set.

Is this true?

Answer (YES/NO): NO